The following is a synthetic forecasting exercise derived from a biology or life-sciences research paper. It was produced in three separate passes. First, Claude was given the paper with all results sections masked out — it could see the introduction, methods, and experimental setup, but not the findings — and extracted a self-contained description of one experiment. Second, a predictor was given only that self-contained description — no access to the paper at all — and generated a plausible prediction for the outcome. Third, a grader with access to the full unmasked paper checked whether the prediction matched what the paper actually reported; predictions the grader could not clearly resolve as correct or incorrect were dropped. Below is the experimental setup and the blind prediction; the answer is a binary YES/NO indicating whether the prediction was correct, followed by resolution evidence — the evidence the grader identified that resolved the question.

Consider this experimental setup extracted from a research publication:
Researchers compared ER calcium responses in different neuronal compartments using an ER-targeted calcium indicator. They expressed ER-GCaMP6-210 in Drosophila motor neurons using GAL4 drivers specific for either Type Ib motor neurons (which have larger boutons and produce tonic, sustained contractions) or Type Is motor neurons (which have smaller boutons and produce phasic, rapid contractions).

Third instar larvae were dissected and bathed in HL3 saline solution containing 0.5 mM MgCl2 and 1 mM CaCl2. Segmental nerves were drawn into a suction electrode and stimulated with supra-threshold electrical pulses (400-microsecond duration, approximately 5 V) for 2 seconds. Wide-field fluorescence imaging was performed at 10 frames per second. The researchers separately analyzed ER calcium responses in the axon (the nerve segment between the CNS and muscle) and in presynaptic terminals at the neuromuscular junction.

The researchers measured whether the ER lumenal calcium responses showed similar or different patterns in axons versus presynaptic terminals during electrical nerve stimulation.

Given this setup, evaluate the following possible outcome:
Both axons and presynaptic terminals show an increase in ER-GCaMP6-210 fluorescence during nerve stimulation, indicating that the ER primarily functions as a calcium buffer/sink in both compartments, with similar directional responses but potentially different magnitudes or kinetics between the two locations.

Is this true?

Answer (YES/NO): YES